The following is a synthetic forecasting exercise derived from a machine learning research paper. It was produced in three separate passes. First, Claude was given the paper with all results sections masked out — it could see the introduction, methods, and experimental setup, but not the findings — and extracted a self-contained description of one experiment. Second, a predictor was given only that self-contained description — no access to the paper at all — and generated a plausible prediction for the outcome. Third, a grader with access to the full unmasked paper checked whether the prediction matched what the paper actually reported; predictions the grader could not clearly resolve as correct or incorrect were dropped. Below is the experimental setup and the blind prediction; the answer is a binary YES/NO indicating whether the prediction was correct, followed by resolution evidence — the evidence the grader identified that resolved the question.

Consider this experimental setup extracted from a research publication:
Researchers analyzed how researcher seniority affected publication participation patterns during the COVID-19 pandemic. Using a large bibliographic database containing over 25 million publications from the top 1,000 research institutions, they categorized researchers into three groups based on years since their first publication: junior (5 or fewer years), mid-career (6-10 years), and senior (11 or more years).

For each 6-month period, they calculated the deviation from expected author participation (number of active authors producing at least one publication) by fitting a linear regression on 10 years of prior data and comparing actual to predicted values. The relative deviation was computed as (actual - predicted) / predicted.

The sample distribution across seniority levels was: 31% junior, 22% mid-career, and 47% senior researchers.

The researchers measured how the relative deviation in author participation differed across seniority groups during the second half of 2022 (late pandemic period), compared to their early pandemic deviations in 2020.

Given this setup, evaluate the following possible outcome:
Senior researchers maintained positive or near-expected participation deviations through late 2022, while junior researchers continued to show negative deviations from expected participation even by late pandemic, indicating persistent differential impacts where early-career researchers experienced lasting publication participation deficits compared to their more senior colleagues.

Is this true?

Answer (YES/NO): NO